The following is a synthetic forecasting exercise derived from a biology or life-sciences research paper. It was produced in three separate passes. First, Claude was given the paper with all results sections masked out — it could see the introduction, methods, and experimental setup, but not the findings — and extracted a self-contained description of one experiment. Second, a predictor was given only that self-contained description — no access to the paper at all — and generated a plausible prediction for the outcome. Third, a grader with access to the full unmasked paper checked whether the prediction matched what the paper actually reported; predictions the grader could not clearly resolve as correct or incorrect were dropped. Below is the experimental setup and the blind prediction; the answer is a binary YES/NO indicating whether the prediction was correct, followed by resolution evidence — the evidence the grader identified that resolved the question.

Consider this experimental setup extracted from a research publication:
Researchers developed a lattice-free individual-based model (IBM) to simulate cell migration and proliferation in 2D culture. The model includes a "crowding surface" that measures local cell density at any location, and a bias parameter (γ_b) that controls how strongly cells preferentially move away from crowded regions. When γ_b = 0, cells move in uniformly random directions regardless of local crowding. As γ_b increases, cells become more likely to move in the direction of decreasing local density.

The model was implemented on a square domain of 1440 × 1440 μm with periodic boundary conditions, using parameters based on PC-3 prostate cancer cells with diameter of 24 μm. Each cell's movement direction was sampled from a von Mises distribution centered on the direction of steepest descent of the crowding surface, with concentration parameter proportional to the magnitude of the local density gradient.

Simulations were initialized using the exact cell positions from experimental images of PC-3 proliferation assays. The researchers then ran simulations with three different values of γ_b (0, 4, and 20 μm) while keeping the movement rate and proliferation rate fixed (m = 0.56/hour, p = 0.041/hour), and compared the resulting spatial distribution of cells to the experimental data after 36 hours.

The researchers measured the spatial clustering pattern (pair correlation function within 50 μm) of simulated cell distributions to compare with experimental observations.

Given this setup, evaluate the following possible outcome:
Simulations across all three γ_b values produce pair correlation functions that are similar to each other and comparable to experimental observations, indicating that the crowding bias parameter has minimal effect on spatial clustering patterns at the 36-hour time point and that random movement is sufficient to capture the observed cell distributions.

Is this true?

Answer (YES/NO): NO